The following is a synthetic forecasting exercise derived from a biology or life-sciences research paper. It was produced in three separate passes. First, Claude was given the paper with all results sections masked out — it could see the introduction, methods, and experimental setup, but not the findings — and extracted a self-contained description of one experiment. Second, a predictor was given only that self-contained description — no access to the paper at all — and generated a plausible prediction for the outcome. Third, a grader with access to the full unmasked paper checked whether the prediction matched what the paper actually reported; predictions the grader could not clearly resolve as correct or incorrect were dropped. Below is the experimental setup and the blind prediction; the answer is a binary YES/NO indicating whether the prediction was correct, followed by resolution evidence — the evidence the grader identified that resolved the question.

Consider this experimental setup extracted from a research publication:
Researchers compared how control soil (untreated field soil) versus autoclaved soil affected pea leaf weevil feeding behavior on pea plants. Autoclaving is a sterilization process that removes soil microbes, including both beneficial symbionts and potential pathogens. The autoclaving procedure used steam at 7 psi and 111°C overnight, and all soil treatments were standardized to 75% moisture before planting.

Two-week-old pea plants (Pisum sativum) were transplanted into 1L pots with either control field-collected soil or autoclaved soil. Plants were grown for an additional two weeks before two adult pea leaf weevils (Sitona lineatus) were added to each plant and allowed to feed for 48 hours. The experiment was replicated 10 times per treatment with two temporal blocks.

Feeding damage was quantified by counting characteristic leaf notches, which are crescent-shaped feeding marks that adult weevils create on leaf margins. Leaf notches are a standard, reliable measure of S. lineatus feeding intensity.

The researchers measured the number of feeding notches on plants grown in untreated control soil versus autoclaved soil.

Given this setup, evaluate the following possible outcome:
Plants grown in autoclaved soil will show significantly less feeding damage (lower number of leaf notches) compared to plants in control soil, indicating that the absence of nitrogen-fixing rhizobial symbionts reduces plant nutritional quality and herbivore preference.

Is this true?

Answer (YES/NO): NO